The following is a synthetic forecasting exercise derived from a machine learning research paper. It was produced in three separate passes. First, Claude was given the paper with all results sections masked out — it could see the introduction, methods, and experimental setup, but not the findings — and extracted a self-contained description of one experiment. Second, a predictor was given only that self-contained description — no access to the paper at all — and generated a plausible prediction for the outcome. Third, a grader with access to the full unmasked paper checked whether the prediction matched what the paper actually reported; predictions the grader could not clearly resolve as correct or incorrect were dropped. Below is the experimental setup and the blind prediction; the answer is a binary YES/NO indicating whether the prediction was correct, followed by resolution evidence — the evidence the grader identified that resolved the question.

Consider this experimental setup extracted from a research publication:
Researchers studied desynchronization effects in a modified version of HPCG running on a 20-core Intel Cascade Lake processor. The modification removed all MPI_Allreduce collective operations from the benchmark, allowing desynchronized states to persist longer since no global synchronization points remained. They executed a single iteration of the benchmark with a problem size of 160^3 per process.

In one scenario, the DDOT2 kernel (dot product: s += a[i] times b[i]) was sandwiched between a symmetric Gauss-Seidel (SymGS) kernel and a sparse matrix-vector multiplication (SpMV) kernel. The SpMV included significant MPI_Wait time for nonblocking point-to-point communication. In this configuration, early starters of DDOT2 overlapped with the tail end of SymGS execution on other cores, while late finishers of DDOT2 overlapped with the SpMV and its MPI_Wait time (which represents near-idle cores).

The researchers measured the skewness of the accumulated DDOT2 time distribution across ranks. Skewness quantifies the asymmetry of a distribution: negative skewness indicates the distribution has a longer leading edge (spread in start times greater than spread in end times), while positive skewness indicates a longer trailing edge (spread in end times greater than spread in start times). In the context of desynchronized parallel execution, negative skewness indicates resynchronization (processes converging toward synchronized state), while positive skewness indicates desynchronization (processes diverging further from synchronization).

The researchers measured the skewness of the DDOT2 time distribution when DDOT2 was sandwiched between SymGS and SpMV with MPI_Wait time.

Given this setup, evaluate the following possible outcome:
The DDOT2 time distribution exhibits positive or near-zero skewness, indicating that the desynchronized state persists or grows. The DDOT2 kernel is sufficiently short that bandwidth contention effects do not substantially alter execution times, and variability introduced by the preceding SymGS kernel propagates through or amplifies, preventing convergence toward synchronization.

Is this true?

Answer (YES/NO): NO